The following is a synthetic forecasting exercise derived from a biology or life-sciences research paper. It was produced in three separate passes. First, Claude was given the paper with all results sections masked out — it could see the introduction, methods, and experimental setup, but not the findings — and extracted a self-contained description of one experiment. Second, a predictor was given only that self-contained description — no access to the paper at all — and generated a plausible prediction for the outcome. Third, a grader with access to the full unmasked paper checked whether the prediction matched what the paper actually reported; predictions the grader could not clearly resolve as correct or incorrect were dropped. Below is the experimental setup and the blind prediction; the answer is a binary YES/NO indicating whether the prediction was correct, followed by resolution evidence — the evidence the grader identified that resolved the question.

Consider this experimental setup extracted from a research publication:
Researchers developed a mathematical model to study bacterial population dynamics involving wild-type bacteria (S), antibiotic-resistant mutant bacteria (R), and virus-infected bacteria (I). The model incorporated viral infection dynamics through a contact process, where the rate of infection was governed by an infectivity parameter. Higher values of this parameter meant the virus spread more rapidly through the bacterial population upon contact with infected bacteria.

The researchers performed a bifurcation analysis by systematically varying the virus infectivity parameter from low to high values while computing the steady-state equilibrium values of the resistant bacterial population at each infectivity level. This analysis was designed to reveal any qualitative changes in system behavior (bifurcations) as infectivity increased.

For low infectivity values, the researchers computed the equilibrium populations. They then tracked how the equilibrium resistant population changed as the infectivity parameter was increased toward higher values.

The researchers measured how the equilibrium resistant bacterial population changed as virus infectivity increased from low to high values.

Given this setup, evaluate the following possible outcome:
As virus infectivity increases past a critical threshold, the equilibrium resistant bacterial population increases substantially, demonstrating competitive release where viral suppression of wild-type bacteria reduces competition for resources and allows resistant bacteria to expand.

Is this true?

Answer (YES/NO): NO